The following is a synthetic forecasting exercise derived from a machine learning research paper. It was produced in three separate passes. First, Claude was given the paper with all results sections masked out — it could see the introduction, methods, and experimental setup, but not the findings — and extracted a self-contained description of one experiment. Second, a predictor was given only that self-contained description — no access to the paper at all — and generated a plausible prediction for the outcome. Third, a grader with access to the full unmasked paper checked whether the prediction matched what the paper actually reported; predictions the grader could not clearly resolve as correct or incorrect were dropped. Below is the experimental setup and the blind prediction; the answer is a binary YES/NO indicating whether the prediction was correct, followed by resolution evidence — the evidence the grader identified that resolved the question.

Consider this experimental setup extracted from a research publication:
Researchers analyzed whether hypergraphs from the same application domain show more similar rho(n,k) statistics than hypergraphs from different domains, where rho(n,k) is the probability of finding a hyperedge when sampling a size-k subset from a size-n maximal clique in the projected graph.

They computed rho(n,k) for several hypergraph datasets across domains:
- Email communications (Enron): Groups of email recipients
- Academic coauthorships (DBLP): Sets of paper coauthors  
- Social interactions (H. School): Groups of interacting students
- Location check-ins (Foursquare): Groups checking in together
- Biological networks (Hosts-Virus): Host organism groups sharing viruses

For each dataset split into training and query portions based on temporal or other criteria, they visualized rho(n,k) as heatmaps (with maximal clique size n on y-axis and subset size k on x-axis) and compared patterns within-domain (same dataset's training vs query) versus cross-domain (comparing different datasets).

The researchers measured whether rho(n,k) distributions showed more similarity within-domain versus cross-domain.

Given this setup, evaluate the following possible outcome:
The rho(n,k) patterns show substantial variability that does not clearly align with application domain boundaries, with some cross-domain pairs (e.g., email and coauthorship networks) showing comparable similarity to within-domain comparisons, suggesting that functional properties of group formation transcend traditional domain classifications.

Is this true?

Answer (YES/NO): NO